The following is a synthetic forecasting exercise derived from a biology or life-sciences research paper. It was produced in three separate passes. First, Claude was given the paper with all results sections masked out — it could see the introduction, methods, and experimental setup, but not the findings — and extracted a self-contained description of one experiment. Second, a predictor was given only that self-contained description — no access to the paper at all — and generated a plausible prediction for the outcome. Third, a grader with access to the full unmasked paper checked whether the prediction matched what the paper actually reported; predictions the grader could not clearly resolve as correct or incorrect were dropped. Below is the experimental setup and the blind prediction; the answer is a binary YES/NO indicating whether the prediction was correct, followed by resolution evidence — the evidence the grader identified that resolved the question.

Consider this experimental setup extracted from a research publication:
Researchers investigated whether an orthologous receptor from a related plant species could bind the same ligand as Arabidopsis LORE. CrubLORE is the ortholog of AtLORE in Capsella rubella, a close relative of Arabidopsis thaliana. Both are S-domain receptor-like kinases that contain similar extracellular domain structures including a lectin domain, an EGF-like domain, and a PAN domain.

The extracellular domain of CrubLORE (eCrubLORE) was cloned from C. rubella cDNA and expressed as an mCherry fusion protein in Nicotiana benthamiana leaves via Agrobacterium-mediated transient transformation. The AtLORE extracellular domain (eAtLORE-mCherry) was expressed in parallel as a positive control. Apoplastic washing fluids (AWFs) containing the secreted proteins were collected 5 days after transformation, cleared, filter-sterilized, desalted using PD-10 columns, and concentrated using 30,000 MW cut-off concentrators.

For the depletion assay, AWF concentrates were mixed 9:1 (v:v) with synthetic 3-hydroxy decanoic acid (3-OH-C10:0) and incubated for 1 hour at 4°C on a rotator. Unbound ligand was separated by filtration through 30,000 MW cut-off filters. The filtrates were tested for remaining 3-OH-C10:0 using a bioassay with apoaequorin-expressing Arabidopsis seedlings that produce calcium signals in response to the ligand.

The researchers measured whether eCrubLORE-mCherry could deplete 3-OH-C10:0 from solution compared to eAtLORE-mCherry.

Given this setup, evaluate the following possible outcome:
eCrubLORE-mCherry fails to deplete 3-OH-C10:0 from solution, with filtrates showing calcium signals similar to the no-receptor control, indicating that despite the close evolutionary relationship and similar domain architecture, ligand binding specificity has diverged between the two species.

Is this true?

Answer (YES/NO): NO